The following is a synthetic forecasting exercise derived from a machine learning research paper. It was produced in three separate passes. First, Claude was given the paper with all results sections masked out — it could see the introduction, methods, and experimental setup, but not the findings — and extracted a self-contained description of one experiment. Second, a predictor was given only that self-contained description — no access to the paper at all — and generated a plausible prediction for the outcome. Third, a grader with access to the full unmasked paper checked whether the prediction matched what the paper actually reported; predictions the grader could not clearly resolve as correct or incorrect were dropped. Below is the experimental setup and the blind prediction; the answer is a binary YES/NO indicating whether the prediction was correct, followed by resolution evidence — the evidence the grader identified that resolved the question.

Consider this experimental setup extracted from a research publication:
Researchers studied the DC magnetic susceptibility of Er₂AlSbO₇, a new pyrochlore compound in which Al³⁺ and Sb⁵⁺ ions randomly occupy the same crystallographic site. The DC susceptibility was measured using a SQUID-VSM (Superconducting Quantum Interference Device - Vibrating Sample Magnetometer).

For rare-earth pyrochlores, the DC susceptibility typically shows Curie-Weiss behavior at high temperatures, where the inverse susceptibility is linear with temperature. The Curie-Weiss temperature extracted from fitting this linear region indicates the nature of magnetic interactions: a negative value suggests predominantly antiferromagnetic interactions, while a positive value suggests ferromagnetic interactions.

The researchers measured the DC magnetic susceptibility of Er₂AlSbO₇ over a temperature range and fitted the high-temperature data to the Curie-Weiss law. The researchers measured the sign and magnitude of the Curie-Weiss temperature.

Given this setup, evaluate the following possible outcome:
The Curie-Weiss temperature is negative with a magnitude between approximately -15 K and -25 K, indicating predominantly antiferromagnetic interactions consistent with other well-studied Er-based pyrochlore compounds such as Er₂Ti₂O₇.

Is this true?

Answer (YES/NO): YES